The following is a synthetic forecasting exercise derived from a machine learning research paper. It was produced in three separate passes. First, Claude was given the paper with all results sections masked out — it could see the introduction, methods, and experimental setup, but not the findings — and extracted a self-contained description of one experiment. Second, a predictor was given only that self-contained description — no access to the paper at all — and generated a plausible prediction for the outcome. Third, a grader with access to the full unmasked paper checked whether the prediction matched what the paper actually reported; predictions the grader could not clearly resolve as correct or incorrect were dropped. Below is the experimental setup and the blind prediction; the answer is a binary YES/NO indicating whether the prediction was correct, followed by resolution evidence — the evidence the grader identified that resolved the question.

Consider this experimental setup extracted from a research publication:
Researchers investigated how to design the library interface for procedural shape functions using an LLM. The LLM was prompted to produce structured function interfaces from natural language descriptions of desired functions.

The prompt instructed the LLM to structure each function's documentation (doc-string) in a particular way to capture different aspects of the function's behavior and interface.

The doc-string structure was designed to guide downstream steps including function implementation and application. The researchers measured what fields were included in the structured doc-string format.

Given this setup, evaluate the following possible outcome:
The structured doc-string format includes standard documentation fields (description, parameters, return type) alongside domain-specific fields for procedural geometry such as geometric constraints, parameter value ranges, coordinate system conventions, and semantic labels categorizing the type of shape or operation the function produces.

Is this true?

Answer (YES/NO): NO